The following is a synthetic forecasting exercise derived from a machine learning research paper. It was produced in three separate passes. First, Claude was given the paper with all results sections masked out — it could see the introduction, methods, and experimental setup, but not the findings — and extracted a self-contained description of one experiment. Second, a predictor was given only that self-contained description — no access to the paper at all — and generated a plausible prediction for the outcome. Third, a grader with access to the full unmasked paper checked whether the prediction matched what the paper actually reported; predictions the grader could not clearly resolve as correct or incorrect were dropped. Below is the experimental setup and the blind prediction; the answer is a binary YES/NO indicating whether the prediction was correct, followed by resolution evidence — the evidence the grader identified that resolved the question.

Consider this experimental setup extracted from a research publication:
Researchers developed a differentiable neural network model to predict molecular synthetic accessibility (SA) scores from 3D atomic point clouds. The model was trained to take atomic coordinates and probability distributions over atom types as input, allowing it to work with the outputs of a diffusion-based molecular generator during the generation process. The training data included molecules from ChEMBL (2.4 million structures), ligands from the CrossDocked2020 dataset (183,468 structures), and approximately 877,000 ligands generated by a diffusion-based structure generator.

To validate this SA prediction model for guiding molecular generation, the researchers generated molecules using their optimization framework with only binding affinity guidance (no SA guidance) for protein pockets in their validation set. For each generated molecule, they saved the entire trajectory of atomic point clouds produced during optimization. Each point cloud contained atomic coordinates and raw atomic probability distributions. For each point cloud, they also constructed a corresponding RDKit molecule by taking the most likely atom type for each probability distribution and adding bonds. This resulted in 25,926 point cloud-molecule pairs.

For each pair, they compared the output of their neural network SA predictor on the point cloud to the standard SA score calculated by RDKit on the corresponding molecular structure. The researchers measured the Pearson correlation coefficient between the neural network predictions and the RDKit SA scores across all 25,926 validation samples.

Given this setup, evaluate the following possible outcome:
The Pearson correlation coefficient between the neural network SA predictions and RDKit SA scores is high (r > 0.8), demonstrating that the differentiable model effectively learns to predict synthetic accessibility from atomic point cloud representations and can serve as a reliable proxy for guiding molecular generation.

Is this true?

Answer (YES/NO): YES